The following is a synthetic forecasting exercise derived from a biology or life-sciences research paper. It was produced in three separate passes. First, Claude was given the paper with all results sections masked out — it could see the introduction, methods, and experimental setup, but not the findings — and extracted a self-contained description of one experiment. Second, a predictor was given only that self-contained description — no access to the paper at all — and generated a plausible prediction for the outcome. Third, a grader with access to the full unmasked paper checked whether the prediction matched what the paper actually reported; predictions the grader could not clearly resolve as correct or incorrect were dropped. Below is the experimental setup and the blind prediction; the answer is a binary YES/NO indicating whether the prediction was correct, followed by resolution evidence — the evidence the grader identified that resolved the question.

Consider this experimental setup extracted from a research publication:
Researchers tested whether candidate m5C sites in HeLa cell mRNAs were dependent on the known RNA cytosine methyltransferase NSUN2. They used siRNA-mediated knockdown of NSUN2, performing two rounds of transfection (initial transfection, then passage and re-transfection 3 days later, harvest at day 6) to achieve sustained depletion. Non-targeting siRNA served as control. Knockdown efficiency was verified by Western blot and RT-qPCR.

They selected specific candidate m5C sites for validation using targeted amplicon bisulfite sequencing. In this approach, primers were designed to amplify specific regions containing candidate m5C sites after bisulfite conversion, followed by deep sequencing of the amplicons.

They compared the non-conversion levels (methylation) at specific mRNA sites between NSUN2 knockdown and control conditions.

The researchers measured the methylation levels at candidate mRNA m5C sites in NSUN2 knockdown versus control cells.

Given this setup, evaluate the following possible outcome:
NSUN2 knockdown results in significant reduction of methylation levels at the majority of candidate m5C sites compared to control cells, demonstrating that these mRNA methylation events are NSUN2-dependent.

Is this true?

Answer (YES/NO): YES